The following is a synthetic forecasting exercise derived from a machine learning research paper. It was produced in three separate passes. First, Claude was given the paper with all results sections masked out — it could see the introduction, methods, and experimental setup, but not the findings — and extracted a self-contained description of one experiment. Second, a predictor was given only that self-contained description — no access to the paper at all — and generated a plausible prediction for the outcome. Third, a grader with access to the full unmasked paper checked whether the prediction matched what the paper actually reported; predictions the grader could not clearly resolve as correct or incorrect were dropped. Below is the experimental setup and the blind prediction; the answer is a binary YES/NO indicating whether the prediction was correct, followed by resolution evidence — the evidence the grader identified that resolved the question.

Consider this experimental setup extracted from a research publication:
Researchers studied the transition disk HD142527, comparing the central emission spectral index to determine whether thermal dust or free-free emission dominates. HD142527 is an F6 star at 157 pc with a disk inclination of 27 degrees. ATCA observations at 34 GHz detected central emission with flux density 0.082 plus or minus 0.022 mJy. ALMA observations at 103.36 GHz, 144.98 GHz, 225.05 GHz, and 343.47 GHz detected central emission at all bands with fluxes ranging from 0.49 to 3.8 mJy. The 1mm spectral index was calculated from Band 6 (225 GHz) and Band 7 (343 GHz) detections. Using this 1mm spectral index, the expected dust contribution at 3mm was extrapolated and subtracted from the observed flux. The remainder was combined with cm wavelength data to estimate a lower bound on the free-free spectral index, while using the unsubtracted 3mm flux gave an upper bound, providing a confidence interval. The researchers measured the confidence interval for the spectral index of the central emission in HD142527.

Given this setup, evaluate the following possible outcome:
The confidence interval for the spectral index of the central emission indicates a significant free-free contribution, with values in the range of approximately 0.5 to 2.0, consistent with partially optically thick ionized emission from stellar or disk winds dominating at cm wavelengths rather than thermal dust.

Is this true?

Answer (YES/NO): YES